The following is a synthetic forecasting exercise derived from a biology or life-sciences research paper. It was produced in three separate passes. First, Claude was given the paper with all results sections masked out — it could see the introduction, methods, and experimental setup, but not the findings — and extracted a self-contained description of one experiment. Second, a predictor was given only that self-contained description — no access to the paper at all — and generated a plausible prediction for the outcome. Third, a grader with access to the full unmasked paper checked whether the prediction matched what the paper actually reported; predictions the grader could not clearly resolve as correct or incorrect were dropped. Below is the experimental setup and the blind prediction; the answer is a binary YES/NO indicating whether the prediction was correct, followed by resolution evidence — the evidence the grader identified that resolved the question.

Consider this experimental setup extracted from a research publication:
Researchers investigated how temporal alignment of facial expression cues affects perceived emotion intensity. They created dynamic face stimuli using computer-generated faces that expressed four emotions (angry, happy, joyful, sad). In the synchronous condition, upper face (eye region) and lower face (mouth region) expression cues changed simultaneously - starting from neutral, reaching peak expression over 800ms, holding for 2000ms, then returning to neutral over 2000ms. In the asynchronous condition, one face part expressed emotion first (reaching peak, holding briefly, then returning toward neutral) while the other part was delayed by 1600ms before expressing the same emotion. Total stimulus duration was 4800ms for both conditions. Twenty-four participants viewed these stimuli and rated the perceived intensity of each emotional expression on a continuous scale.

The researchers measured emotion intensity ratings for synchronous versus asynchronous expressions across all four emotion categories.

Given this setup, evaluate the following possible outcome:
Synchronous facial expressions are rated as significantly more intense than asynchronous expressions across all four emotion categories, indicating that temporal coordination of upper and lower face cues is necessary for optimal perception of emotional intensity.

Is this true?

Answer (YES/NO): YES